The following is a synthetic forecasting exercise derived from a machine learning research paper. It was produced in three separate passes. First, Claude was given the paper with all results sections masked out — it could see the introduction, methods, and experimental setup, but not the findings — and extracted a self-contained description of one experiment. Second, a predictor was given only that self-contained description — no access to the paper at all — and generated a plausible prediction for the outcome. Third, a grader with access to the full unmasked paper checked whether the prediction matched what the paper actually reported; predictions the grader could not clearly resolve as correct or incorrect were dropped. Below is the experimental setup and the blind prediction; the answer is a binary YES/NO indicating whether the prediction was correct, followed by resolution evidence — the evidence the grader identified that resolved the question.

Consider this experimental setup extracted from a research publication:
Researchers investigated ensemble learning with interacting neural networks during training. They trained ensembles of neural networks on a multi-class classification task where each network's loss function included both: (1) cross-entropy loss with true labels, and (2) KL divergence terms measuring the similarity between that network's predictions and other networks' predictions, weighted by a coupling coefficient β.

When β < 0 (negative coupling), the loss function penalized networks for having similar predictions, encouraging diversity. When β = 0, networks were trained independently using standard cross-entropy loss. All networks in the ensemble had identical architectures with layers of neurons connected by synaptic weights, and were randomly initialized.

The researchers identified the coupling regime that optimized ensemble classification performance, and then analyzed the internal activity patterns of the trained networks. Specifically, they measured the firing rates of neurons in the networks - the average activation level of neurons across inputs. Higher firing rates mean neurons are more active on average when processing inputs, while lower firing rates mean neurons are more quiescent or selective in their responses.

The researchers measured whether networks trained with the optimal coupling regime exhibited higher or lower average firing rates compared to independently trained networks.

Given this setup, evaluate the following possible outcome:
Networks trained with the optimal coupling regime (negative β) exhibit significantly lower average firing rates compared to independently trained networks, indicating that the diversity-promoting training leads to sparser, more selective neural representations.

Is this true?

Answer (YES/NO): NO